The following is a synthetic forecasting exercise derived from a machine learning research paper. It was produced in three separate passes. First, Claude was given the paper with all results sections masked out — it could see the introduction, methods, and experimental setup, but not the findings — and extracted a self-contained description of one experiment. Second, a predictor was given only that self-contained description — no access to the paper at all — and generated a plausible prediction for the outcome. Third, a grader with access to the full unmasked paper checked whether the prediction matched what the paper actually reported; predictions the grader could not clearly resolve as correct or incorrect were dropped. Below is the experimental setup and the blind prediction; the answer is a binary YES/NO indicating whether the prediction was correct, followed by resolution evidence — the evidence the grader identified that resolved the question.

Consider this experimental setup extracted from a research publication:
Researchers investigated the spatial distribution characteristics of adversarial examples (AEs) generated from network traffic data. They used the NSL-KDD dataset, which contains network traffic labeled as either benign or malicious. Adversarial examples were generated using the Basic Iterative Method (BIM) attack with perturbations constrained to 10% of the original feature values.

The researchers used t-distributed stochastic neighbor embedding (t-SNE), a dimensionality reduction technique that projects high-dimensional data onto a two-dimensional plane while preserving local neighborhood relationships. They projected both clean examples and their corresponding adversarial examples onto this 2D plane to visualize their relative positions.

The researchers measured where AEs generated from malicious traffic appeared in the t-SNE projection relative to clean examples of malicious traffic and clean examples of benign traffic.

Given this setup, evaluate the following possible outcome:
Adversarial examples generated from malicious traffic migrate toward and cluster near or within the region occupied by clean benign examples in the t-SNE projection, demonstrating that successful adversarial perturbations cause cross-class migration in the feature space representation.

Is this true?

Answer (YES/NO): NO